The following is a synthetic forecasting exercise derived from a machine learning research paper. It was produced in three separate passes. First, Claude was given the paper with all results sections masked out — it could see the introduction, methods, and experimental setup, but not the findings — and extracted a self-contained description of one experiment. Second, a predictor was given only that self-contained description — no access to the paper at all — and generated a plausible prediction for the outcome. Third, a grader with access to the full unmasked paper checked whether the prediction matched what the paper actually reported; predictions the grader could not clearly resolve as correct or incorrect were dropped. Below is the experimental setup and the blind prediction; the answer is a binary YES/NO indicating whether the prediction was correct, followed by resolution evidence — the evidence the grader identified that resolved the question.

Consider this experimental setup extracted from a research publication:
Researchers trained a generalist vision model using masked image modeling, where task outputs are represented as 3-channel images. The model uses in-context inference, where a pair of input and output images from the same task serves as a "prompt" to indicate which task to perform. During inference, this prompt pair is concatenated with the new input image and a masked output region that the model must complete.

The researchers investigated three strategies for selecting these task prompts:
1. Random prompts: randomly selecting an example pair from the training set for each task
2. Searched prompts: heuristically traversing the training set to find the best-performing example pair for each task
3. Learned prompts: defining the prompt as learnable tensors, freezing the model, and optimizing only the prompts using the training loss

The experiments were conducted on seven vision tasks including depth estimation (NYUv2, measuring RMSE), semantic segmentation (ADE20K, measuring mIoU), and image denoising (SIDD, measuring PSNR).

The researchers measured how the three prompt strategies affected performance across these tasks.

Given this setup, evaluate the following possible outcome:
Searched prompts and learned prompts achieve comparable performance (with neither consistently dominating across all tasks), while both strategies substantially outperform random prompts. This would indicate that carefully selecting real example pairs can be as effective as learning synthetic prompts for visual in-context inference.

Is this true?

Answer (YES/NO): NO